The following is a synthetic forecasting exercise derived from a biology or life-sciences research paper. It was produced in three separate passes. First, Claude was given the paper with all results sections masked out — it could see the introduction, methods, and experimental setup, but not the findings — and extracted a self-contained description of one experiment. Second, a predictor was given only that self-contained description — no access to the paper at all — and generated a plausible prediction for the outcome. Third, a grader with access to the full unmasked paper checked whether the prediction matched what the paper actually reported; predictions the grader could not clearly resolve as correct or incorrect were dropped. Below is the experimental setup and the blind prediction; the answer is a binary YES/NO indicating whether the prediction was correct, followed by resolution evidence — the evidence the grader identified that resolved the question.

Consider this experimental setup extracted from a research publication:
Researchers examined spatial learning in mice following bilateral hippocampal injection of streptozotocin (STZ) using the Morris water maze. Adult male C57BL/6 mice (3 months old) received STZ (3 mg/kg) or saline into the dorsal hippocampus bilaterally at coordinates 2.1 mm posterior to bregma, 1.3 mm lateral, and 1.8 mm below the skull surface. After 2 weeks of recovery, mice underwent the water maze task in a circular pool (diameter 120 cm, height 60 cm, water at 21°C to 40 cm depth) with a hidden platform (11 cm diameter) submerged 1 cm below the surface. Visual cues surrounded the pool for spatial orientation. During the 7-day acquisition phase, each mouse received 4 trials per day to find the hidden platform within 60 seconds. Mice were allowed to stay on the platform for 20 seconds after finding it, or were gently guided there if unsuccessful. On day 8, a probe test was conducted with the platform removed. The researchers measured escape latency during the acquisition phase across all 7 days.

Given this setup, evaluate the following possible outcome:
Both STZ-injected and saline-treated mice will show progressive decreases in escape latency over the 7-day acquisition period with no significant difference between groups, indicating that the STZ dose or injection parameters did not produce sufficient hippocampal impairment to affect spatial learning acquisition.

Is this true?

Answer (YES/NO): NO